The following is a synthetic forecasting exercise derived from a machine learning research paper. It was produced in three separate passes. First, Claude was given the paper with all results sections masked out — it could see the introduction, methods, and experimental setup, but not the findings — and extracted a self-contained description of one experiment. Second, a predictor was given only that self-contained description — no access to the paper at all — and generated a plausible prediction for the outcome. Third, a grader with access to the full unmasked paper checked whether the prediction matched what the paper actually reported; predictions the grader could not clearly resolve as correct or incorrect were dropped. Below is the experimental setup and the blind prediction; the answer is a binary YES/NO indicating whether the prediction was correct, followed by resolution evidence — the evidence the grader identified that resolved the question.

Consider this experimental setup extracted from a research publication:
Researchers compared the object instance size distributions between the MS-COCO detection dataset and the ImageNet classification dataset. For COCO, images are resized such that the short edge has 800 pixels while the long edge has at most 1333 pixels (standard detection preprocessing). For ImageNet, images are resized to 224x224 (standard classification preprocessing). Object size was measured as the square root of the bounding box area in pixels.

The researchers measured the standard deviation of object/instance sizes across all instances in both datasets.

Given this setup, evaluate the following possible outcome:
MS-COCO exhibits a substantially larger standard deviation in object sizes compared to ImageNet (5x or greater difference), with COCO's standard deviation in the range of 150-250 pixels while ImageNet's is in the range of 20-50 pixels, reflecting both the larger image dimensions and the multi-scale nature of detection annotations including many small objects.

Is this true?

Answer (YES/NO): NO